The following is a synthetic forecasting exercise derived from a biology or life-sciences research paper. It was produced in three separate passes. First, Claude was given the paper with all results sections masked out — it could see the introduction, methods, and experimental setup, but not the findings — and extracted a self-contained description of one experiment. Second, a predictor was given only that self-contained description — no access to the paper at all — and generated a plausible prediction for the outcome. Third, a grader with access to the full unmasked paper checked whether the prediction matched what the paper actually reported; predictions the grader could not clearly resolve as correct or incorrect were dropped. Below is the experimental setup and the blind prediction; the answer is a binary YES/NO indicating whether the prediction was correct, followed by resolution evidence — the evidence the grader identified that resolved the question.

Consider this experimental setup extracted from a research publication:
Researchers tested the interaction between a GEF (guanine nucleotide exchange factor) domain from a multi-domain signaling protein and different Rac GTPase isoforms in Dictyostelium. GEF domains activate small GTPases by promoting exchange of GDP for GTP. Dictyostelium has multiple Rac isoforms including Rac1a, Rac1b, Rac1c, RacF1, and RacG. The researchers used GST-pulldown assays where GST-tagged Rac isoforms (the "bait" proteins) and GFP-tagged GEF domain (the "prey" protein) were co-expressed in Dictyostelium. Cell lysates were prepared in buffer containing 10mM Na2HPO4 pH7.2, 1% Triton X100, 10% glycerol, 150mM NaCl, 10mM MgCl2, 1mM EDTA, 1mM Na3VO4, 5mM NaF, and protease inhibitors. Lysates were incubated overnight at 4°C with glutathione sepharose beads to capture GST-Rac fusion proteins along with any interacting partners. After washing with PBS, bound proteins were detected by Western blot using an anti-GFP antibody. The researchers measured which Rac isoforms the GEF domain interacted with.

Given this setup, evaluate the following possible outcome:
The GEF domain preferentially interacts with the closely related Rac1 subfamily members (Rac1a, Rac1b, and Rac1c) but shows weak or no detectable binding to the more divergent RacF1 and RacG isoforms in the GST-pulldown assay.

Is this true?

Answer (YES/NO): NO